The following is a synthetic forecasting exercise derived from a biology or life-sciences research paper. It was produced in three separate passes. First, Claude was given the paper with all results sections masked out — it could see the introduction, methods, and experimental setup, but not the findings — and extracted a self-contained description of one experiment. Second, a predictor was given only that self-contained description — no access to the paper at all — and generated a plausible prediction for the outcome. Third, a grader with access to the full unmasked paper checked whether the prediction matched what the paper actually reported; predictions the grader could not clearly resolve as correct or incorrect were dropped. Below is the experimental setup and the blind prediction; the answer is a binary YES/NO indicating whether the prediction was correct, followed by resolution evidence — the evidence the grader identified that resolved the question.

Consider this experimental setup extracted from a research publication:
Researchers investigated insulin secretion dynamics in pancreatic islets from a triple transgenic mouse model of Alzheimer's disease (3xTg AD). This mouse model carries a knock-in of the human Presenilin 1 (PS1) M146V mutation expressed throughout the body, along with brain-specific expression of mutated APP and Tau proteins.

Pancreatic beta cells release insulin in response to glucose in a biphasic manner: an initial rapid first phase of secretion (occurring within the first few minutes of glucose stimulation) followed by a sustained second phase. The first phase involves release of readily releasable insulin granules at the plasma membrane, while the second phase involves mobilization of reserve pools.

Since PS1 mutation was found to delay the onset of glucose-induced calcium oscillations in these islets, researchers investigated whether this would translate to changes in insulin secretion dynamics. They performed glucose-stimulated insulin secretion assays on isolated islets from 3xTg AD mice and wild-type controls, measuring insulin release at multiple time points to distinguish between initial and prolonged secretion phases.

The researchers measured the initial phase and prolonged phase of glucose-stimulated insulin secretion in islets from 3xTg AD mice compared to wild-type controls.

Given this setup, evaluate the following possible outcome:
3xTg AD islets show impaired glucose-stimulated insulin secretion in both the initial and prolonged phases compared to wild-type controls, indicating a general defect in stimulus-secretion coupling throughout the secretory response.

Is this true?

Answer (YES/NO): NO